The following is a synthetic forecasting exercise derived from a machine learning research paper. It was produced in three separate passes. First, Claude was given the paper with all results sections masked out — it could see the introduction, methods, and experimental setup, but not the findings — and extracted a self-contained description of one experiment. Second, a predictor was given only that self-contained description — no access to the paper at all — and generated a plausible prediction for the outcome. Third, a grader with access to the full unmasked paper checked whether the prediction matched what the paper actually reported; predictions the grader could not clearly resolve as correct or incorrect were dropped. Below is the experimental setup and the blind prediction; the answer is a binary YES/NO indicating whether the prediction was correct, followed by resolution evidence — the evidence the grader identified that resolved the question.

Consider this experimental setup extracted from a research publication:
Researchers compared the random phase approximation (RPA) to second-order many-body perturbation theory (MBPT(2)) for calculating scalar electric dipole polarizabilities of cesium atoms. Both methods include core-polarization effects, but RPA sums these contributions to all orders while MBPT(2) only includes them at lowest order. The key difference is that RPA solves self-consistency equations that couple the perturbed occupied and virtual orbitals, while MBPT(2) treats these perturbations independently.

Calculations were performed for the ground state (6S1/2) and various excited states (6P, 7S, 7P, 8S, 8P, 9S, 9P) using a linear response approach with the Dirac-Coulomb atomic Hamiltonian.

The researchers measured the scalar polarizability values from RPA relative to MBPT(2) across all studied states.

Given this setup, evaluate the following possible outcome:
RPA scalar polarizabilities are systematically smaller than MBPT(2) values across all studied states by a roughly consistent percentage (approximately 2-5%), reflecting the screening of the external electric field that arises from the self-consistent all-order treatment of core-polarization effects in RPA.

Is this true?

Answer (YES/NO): NO